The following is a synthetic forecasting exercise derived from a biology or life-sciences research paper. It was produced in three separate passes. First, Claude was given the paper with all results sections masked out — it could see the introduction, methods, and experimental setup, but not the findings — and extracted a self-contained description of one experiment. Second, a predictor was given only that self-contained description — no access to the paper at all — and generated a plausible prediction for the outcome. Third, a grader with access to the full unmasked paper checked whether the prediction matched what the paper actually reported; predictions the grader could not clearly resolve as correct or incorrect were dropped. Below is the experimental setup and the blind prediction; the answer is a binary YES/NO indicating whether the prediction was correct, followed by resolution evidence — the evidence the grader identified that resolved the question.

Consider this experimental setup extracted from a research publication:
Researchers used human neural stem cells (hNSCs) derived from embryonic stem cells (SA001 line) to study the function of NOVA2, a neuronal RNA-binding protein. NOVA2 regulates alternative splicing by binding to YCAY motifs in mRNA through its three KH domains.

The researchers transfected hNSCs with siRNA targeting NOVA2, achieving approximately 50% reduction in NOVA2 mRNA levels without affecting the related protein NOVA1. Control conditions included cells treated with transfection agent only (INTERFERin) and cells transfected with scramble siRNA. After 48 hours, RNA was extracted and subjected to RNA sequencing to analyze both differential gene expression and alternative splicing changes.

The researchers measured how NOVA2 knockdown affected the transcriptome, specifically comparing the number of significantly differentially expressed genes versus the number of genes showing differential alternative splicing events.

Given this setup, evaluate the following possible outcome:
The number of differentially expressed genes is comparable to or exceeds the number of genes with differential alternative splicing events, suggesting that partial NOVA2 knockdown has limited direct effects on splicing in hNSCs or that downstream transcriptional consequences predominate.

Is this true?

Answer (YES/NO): NO